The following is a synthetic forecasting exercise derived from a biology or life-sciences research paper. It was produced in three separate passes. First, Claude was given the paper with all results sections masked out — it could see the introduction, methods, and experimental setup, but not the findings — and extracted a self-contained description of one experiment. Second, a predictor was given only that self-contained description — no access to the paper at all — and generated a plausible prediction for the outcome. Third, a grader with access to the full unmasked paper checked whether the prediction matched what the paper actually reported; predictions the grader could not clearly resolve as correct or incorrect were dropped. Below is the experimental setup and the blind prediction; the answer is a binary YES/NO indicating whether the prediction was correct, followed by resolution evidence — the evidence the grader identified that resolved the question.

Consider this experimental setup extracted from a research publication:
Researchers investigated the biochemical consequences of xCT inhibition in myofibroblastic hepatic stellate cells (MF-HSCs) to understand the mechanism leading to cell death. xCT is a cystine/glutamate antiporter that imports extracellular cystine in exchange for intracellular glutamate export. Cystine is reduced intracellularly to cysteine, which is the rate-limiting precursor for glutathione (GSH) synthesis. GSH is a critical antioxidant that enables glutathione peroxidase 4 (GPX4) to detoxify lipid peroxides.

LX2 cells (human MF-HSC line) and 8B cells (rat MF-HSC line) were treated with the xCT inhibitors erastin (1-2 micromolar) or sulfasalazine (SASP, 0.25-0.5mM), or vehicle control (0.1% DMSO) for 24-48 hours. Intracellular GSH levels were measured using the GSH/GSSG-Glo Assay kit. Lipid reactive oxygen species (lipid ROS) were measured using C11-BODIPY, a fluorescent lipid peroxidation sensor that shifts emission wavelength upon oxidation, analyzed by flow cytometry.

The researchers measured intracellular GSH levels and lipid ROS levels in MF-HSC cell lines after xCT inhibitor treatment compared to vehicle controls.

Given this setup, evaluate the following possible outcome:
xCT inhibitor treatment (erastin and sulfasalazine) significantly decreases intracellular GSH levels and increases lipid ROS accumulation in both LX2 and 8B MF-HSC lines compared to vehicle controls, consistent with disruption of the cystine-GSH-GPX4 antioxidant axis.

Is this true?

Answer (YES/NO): YES